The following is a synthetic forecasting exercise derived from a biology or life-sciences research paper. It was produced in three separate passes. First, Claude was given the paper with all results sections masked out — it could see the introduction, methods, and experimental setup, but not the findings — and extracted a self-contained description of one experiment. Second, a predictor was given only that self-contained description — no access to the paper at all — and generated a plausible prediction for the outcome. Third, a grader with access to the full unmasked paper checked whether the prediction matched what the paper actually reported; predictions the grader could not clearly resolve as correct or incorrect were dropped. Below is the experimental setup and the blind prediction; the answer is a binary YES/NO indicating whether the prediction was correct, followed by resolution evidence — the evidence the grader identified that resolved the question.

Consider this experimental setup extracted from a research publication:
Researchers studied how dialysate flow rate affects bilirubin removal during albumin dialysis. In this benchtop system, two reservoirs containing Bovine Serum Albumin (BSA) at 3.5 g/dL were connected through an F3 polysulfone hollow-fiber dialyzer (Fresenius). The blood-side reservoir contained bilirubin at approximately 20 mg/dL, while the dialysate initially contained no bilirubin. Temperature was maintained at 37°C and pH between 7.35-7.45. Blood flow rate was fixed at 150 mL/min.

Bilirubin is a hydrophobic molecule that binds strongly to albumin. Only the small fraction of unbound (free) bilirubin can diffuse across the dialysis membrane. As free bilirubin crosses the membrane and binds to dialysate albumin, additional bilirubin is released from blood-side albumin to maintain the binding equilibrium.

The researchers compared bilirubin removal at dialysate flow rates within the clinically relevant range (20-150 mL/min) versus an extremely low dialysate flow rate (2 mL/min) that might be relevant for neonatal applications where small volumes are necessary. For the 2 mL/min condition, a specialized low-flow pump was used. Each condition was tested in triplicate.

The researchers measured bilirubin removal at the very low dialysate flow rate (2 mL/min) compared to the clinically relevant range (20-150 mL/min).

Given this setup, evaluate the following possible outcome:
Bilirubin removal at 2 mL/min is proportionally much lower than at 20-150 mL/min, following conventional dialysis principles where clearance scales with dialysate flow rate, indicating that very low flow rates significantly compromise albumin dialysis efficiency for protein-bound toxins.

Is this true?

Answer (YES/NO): NO